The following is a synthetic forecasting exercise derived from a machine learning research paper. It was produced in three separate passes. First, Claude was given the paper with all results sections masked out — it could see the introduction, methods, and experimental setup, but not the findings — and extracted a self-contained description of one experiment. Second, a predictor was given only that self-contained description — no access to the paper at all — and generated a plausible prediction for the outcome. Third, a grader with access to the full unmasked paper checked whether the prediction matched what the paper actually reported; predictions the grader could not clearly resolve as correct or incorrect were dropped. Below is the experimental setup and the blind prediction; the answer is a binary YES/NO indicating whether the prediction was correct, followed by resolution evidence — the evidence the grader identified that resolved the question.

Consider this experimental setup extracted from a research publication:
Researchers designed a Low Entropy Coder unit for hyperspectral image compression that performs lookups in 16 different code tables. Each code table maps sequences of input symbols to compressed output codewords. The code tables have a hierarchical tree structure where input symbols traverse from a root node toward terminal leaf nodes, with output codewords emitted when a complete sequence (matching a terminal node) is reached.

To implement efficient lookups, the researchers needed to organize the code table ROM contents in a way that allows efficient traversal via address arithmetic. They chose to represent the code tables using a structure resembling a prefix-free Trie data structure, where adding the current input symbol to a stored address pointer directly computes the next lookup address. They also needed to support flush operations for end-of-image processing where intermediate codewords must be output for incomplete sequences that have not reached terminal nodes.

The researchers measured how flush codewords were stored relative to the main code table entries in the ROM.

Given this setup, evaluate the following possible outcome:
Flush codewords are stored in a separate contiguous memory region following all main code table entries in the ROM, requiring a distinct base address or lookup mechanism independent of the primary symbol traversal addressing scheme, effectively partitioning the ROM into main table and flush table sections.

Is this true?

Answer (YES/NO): NO